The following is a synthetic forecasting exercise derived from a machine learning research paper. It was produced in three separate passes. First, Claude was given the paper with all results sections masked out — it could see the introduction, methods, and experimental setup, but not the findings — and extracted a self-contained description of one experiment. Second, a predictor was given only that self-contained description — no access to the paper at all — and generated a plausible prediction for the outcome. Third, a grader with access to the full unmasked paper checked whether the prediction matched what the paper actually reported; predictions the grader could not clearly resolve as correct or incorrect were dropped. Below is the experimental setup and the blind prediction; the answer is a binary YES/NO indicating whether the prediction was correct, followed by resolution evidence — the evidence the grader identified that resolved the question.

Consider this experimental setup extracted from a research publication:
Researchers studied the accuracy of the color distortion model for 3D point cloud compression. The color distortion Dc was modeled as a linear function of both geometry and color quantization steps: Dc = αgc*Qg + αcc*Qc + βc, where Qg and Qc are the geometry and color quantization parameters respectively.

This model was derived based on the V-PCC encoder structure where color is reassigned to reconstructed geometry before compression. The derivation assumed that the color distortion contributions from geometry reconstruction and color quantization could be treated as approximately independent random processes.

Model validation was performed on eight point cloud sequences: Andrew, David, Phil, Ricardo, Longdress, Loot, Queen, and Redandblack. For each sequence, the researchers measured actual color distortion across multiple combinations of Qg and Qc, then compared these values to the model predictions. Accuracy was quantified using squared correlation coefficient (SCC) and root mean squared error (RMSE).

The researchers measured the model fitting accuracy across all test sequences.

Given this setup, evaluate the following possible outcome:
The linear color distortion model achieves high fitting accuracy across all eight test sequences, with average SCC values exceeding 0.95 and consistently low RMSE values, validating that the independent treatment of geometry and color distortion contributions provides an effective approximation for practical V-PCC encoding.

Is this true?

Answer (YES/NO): YES